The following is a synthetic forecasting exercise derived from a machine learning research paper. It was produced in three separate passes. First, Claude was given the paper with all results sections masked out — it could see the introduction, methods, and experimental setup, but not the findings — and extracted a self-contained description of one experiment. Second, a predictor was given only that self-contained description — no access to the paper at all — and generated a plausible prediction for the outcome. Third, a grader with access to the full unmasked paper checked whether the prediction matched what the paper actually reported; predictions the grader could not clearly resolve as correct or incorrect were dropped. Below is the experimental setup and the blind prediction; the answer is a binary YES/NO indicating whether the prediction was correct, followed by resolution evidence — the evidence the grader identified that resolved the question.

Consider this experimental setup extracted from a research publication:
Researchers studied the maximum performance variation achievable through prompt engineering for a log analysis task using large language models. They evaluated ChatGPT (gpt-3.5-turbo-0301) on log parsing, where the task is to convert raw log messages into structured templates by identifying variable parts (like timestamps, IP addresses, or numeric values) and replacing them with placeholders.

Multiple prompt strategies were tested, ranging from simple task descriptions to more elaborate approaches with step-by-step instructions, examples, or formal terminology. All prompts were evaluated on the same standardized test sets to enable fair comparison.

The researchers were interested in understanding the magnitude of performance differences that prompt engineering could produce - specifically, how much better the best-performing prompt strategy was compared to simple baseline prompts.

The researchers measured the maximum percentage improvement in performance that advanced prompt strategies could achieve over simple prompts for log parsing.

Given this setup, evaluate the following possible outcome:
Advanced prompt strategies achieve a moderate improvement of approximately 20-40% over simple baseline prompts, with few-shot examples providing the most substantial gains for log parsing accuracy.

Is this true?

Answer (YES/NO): NO